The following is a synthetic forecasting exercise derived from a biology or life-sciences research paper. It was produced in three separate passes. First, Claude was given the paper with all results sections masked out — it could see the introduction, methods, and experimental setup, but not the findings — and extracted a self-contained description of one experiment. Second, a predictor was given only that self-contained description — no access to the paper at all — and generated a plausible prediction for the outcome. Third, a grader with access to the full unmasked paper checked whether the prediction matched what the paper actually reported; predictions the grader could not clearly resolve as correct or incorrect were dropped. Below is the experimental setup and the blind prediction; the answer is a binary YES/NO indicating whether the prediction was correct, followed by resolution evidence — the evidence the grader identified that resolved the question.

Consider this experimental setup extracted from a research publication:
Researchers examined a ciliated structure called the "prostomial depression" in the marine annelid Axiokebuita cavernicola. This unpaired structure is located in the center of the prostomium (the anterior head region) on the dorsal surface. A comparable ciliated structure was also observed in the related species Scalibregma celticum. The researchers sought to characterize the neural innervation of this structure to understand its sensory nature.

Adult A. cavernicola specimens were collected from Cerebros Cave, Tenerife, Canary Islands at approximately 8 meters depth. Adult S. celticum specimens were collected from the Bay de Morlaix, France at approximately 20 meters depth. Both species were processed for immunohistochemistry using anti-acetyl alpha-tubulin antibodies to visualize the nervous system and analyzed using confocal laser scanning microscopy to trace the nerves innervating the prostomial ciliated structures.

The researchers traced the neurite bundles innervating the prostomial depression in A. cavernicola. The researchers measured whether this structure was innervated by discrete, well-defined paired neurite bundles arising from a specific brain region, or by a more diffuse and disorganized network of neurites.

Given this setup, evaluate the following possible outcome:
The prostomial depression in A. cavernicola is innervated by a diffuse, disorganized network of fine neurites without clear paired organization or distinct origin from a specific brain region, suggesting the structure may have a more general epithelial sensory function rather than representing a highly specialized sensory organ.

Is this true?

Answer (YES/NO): NO